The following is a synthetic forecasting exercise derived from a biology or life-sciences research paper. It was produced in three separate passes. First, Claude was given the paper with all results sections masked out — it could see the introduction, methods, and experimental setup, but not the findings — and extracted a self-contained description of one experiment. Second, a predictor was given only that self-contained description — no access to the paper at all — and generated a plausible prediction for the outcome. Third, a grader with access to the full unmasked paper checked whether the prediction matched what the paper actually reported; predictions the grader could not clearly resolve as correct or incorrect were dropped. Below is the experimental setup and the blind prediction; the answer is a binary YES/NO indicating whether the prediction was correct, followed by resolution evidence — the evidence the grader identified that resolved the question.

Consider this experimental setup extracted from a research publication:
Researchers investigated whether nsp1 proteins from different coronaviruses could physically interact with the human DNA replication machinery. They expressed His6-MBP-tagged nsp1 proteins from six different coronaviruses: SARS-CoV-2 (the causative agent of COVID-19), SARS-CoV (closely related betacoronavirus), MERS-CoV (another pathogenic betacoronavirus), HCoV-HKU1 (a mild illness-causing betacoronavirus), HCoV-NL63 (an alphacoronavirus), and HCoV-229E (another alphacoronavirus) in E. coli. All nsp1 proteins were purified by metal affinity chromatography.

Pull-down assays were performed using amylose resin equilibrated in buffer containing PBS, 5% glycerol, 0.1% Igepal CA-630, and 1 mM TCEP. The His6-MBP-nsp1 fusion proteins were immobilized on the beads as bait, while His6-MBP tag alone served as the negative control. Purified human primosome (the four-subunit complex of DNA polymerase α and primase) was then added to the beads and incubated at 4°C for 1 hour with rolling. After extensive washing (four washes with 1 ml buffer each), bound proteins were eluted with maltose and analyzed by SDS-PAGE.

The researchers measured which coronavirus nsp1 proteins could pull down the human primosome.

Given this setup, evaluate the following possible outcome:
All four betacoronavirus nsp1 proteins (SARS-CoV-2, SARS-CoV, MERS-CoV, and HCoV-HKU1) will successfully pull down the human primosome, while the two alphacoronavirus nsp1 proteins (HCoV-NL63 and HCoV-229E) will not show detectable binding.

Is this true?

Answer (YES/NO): NO